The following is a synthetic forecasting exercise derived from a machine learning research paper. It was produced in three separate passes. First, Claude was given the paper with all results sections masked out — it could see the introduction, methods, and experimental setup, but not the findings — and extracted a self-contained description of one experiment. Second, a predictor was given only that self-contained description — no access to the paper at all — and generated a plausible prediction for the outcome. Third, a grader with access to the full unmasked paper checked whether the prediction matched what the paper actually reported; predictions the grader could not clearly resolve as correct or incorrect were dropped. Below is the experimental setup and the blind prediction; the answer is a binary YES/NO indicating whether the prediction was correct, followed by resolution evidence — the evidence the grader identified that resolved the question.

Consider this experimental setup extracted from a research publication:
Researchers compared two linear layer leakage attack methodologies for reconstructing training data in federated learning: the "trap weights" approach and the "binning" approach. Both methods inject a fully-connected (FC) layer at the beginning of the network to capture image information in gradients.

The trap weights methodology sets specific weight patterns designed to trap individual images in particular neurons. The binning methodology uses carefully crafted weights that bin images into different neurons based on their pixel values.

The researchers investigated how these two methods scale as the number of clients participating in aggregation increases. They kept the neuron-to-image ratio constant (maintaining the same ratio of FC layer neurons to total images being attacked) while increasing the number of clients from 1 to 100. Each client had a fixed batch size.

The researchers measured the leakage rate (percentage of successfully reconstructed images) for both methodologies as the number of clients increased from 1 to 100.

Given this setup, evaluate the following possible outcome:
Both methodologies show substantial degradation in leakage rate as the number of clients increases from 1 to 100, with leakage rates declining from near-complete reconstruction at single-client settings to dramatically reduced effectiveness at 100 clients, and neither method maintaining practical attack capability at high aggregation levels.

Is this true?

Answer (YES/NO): NO